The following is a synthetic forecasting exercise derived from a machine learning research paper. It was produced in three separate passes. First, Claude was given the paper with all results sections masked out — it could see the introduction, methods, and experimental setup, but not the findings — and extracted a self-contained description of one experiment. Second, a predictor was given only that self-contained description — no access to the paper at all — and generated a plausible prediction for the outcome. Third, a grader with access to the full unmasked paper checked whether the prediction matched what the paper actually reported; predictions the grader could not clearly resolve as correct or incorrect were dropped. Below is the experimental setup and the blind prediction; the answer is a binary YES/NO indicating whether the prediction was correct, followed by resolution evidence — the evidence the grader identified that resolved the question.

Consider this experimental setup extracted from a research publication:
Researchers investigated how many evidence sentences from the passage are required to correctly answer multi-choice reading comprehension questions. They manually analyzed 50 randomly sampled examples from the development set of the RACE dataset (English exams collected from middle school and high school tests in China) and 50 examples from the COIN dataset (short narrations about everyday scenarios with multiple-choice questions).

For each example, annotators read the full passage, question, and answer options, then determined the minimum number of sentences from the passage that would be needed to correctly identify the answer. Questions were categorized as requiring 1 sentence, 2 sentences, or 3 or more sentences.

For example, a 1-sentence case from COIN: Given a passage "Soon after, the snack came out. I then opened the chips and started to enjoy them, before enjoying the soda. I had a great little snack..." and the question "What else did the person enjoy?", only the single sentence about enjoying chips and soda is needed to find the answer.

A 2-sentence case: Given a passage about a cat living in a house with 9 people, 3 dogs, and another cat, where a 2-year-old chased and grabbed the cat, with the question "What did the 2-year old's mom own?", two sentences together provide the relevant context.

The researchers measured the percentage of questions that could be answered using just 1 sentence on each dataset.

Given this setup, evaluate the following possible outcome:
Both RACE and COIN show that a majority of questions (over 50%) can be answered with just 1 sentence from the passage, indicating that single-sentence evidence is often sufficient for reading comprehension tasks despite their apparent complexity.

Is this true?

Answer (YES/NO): YES